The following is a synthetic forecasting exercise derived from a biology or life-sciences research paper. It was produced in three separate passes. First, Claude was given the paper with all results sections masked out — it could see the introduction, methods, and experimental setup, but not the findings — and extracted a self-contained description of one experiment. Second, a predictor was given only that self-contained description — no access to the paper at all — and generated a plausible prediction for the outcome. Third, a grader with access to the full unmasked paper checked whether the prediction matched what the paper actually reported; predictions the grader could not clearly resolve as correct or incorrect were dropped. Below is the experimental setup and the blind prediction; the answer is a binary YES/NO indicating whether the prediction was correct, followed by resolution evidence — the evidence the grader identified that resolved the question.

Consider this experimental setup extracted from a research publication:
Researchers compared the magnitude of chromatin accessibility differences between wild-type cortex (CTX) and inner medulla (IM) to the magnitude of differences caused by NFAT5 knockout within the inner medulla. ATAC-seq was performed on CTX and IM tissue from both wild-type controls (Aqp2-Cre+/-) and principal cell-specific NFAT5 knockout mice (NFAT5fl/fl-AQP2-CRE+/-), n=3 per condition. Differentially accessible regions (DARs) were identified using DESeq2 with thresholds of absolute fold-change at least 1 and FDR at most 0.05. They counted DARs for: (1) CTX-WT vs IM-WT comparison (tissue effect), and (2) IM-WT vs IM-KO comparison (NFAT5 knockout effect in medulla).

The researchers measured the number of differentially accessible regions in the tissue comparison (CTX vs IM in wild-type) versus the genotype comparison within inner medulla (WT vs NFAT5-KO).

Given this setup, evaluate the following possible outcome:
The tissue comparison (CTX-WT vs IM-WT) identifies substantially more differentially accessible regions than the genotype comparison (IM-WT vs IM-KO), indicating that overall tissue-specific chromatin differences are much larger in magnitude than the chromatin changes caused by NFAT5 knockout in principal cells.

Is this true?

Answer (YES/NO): YES